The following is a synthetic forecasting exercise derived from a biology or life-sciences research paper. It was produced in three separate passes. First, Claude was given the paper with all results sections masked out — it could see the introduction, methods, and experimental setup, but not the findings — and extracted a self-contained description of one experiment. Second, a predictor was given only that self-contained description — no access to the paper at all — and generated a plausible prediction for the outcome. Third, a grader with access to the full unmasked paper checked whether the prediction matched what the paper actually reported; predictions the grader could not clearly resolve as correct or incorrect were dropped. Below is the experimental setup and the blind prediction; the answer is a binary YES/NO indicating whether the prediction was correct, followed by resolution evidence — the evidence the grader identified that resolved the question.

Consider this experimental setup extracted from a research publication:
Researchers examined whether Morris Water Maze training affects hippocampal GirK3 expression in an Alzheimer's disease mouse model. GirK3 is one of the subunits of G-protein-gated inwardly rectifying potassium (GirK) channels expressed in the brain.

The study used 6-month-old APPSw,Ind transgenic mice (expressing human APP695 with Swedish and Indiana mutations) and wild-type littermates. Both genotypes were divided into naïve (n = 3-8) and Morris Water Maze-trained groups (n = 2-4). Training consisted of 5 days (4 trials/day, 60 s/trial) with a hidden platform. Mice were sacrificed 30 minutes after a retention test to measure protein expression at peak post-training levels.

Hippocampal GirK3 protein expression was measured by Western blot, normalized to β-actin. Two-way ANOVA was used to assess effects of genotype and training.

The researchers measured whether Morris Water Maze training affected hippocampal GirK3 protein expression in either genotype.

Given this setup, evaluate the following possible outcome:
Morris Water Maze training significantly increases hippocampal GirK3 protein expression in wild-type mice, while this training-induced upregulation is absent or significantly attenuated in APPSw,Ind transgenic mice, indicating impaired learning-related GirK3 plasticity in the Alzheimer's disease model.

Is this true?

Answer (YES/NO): NO